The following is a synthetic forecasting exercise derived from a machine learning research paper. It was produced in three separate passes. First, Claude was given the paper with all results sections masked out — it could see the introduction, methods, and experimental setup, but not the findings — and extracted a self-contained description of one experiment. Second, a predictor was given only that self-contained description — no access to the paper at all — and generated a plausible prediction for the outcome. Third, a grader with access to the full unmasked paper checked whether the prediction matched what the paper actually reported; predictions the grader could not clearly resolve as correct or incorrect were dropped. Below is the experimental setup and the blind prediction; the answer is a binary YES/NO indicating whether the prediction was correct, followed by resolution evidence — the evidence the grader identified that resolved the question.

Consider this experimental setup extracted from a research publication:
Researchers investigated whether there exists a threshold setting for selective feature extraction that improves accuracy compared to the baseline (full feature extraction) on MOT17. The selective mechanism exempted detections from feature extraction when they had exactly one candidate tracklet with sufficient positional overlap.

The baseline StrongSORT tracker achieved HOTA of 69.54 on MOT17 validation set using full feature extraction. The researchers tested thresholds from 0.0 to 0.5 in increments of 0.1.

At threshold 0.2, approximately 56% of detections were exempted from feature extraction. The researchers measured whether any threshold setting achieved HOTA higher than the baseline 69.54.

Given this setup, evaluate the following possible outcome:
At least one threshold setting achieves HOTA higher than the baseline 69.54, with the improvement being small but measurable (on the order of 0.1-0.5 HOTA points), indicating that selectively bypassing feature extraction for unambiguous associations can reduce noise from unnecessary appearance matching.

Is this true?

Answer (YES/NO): NO